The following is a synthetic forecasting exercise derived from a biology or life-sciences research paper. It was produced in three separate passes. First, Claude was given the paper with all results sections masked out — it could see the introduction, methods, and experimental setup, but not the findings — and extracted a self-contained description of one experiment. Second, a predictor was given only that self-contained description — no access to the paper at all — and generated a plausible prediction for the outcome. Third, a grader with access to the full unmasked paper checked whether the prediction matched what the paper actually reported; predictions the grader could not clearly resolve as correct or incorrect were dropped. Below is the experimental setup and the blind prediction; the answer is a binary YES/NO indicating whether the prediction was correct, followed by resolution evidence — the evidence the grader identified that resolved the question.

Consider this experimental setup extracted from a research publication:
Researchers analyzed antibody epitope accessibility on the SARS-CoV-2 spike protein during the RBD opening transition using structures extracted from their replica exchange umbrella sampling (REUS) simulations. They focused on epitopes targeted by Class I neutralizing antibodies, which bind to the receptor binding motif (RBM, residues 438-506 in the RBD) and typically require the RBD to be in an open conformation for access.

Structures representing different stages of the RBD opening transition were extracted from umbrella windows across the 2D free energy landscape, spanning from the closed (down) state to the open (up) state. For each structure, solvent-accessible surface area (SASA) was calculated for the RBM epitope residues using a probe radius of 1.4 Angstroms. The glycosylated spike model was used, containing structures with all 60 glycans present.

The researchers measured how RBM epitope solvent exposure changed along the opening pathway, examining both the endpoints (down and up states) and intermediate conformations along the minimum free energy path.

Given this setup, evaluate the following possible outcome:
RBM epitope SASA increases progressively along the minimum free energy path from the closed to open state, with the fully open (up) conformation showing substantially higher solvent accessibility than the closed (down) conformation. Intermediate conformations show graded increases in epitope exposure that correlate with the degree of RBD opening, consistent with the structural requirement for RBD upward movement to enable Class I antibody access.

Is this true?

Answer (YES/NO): NO